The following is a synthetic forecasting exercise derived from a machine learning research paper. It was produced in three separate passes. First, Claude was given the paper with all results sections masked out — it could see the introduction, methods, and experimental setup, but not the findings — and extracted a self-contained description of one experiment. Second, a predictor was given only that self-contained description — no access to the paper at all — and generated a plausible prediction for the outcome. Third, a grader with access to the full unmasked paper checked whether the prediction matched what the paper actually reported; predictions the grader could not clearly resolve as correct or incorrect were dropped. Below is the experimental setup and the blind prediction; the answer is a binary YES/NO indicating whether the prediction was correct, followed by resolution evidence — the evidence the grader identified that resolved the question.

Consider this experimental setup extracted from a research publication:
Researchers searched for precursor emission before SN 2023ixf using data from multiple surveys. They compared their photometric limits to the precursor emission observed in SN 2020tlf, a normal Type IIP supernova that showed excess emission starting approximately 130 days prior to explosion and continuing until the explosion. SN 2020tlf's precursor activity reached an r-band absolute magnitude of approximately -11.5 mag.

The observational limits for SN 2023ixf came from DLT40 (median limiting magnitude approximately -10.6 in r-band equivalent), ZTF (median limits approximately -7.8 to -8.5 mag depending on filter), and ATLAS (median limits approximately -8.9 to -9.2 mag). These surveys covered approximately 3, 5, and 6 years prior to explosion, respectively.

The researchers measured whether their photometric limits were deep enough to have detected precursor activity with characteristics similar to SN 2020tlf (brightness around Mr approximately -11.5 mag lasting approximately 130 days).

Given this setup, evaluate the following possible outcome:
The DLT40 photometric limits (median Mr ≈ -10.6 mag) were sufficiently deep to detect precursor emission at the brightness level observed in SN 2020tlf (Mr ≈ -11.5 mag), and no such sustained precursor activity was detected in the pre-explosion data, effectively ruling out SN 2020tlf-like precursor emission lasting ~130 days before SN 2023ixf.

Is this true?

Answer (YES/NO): YES